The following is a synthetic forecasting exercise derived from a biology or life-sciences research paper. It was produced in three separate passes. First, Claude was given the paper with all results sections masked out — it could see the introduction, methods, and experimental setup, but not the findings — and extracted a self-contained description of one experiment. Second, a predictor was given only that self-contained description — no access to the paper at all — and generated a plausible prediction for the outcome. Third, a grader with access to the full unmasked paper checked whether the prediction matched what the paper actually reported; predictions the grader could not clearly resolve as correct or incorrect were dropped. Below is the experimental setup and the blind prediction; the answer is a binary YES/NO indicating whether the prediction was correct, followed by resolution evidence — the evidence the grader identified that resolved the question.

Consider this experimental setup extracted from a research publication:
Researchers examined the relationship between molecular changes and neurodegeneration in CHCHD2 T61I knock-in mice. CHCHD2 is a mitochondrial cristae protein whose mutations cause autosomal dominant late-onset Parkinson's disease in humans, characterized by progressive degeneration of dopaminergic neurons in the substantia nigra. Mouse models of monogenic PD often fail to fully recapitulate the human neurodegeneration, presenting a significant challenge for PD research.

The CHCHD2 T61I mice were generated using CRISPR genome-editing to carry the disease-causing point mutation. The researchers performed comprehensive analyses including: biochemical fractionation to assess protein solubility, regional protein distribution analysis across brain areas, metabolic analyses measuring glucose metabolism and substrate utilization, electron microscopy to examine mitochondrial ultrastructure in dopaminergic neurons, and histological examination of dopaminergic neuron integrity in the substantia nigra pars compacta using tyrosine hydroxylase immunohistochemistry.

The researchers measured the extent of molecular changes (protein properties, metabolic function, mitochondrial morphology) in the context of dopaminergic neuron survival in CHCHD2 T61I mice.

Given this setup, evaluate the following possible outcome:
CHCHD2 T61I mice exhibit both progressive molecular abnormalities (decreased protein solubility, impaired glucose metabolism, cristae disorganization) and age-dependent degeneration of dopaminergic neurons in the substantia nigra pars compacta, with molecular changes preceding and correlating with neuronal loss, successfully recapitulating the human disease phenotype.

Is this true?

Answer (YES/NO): NO